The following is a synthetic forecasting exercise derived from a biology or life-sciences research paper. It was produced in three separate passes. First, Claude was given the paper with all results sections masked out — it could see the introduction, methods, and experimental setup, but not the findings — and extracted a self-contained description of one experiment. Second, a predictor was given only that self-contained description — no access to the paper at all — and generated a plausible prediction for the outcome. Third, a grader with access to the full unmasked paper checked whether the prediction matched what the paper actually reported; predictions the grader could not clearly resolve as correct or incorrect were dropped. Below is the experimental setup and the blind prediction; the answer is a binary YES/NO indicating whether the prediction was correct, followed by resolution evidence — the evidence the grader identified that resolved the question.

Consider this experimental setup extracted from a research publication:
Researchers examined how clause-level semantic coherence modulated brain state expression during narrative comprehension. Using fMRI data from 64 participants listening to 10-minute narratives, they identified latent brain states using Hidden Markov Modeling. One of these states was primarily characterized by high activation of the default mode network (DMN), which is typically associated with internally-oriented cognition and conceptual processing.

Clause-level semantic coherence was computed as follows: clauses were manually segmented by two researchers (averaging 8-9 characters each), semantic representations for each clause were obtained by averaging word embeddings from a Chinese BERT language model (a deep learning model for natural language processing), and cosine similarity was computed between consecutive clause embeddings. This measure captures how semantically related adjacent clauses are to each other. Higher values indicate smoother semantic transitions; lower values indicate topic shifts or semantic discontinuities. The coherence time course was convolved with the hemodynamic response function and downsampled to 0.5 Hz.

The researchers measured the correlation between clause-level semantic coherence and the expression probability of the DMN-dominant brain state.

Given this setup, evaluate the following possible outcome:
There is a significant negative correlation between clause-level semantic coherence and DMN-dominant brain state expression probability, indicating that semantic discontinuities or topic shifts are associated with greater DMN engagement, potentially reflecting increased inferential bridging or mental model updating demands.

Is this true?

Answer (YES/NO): NO